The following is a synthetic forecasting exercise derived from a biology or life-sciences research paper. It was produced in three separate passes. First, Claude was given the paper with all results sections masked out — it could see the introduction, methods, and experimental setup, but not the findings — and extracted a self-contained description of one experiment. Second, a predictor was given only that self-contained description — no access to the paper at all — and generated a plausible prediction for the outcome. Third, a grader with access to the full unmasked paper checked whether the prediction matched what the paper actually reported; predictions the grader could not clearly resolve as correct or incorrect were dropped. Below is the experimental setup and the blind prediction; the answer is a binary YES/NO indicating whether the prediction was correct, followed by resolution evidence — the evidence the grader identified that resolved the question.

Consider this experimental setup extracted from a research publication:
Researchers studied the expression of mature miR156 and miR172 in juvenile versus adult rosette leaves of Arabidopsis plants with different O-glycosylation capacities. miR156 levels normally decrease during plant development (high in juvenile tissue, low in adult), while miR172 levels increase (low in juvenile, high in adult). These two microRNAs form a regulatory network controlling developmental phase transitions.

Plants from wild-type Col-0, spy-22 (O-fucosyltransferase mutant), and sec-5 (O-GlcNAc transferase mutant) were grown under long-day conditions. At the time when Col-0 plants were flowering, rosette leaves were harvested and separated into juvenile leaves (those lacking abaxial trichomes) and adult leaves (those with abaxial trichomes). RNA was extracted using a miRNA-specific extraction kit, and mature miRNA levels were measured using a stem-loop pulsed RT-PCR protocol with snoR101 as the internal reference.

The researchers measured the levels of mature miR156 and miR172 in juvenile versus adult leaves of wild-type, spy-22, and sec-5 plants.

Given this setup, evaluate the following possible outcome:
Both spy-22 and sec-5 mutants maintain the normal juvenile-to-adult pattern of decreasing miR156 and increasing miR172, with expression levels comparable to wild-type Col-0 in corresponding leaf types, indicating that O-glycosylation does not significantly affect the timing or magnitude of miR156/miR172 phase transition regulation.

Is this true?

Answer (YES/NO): NO